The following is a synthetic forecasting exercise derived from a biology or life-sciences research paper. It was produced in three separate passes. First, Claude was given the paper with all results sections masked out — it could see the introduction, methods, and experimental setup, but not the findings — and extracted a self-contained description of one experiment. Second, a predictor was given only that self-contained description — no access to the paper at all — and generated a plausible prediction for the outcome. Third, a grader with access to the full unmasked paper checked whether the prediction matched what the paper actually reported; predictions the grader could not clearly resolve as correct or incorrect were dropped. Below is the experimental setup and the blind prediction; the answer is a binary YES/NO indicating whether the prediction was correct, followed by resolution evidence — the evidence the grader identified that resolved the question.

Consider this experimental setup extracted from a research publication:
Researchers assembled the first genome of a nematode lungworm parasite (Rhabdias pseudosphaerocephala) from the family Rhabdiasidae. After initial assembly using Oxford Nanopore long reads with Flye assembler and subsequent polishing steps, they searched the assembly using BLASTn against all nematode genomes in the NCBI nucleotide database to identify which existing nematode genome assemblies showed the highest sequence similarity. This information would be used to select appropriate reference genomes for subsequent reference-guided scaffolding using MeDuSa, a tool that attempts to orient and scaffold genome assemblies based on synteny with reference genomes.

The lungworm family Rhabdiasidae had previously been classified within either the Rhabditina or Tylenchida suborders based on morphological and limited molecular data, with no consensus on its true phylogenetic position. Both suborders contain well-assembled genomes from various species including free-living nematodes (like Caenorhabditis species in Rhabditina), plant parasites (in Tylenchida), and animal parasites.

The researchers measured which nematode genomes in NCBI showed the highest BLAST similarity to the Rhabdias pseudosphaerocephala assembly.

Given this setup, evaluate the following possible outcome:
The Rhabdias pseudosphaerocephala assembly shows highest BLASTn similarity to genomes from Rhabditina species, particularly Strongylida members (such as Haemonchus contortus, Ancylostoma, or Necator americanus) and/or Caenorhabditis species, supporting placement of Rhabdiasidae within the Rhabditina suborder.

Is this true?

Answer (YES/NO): YES